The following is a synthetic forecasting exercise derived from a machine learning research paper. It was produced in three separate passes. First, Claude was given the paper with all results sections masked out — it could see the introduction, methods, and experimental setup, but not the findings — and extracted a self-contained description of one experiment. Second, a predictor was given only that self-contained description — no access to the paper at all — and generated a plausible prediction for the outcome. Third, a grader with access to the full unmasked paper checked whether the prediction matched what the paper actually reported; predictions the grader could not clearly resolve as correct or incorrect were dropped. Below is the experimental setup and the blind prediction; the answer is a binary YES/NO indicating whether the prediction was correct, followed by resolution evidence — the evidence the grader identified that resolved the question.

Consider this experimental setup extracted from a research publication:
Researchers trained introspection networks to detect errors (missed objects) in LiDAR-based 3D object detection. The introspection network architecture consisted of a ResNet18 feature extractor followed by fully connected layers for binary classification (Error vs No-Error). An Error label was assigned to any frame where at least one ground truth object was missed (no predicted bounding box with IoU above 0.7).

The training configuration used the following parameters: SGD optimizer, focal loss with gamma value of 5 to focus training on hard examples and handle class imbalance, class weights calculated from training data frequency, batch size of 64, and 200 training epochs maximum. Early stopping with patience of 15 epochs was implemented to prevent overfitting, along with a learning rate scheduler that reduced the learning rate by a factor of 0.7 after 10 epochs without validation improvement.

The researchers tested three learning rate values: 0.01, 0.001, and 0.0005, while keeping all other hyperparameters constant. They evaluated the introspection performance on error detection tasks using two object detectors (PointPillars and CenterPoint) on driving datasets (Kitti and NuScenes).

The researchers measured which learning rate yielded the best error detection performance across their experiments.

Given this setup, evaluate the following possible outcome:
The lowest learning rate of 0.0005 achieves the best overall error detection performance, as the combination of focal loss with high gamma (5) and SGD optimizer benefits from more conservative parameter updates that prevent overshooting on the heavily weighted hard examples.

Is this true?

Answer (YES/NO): NO